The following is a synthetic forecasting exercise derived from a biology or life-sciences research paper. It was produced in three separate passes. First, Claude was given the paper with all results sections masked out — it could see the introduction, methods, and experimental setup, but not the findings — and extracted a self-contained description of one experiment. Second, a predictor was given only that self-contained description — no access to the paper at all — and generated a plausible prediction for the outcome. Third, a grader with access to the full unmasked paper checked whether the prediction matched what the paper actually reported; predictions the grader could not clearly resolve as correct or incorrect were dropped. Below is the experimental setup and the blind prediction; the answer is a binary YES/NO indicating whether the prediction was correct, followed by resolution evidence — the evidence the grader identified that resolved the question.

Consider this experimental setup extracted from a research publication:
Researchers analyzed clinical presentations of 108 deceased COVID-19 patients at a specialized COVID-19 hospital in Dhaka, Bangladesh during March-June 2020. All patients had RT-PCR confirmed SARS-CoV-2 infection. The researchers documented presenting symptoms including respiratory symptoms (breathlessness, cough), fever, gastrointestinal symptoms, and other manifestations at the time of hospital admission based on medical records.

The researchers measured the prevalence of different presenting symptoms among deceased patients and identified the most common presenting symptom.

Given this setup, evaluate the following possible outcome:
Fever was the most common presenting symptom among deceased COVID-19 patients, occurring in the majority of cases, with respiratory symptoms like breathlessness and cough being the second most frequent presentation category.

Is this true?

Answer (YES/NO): NO